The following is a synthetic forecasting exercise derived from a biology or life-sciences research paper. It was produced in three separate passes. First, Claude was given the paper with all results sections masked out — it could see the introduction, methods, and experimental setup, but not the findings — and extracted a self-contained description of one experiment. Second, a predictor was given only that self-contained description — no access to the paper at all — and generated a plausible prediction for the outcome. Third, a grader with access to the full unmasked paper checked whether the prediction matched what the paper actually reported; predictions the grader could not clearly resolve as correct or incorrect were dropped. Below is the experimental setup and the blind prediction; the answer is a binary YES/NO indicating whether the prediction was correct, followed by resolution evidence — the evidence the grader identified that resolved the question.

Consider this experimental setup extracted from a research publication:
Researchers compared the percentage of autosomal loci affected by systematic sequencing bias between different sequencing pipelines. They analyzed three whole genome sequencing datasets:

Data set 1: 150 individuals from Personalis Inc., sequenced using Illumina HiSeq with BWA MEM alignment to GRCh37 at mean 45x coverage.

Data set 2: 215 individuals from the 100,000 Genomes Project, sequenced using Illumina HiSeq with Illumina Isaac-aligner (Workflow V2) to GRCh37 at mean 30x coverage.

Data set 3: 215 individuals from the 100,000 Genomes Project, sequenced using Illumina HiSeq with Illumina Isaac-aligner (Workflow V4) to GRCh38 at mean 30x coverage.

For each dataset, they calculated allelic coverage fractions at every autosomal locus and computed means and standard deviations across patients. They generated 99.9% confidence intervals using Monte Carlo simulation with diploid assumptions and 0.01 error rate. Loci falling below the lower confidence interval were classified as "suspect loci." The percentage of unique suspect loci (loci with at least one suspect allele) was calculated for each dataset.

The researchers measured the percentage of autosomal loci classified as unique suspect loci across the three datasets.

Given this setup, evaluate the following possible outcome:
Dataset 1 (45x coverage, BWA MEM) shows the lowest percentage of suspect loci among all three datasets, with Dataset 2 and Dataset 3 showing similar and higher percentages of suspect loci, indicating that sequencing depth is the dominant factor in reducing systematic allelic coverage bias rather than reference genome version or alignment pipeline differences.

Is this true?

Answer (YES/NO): NO